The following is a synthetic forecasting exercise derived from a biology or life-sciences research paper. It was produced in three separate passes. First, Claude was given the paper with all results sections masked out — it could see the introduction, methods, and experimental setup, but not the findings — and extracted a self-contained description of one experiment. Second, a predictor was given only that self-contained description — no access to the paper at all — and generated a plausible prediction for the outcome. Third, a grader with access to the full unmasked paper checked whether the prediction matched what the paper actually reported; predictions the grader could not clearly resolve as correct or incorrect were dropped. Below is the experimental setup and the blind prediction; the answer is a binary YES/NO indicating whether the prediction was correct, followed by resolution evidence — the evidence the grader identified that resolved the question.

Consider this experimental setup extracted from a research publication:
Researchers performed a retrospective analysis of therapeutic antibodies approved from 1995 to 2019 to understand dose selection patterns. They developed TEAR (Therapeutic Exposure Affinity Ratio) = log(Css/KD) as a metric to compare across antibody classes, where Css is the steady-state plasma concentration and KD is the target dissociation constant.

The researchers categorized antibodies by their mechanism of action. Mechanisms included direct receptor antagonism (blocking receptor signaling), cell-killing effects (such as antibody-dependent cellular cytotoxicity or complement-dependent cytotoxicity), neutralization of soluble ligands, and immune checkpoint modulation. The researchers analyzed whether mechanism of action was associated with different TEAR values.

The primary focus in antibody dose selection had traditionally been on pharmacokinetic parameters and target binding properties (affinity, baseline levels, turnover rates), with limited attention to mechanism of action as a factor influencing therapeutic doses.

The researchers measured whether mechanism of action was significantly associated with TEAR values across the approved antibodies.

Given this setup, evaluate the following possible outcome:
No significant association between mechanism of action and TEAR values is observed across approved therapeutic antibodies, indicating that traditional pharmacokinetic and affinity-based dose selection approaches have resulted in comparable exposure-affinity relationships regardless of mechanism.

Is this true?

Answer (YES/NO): NO